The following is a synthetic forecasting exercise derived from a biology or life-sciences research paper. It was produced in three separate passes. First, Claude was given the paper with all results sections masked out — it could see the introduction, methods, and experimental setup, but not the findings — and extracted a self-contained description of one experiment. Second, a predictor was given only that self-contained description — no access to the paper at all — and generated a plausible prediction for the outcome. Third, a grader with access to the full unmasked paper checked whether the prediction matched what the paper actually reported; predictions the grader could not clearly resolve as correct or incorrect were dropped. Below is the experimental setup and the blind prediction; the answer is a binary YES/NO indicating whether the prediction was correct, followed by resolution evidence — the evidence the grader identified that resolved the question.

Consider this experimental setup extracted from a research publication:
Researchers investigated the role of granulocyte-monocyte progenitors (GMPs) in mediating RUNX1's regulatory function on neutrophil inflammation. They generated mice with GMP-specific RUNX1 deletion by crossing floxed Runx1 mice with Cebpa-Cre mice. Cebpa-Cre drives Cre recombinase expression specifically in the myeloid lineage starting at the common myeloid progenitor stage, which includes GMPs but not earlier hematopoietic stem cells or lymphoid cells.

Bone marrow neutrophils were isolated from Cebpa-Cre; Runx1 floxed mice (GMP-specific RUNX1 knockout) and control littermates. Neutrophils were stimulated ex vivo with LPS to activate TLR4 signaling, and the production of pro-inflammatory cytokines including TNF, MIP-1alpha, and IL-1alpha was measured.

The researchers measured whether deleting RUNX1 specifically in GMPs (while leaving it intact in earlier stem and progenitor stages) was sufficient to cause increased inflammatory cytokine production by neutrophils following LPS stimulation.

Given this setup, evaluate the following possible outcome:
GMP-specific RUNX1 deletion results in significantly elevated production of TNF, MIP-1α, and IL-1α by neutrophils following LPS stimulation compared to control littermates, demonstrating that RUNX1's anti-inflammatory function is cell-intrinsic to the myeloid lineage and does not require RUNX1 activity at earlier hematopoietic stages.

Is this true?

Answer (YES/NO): NO